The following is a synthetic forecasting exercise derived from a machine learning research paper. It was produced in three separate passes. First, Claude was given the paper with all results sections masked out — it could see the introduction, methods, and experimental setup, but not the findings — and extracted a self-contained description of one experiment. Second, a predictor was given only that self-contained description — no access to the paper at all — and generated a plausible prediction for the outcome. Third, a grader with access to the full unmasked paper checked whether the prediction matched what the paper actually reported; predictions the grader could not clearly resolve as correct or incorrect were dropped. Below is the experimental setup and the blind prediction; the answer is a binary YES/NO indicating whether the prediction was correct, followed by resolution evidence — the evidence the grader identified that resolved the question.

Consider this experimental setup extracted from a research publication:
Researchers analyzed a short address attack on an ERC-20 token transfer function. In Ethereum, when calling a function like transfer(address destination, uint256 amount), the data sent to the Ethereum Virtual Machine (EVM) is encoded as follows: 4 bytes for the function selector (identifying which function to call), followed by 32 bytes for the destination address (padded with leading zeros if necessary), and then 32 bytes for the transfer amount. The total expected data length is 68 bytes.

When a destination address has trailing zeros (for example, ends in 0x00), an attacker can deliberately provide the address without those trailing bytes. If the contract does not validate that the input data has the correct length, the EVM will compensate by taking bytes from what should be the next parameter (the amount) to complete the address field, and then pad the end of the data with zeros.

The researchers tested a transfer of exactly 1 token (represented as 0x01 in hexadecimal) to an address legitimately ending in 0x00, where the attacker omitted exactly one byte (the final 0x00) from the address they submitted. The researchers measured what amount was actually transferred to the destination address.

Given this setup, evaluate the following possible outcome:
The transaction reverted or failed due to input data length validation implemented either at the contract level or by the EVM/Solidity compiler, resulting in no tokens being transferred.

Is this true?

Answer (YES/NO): NO